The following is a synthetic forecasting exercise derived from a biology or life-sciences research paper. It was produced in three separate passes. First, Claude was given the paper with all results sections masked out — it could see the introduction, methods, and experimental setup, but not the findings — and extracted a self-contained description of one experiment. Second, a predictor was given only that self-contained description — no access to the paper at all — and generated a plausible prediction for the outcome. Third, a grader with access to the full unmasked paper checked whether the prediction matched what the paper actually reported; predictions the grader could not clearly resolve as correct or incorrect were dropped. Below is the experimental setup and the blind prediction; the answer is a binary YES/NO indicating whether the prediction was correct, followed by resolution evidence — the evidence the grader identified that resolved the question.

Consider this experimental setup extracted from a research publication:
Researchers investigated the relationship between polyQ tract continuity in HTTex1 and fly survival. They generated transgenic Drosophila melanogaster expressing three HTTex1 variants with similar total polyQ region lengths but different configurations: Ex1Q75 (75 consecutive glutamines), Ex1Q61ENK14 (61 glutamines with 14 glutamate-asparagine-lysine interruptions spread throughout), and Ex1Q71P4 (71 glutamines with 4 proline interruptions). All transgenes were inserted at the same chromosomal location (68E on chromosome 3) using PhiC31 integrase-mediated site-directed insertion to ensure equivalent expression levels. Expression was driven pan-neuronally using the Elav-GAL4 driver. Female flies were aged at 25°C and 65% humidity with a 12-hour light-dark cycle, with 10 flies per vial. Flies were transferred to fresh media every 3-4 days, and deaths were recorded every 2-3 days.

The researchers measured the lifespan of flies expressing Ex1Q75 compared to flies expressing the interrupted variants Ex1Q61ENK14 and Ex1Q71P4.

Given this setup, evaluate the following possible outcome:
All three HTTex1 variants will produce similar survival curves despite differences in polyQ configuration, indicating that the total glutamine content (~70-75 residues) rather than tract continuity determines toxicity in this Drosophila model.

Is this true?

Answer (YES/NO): NO